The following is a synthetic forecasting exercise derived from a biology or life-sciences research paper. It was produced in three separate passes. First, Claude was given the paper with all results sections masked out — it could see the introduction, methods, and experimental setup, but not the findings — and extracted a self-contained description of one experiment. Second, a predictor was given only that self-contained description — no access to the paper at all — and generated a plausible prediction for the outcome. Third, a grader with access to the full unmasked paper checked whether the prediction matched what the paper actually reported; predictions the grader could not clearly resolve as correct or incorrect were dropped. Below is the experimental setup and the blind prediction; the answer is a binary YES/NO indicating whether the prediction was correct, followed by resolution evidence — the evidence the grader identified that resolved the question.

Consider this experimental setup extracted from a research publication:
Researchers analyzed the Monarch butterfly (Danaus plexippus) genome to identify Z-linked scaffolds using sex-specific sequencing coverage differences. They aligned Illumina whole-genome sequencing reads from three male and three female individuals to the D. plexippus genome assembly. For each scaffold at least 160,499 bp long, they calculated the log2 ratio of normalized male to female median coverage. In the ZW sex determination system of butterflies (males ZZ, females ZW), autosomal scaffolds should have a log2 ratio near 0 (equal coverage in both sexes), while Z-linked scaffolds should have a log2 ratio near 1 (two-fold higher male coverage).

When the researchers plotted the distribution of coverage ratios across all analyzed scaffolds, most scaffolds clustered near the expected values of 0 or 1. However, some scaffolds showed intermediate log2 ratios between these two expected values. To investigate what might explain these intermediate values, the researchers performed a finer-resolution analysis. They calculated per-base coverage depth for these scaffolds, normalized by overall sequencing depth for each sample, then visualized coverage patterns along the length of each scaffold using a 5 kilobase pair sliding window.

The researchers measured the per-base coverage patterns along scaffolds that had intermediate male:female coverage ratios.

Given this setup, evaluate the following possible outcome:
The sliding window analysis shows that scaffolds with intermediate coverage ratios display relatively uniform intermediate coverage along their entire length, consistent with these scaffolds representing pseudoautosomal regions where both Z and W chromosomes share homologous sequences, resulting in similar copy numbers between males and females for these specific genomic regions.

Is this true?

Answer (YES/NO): NO